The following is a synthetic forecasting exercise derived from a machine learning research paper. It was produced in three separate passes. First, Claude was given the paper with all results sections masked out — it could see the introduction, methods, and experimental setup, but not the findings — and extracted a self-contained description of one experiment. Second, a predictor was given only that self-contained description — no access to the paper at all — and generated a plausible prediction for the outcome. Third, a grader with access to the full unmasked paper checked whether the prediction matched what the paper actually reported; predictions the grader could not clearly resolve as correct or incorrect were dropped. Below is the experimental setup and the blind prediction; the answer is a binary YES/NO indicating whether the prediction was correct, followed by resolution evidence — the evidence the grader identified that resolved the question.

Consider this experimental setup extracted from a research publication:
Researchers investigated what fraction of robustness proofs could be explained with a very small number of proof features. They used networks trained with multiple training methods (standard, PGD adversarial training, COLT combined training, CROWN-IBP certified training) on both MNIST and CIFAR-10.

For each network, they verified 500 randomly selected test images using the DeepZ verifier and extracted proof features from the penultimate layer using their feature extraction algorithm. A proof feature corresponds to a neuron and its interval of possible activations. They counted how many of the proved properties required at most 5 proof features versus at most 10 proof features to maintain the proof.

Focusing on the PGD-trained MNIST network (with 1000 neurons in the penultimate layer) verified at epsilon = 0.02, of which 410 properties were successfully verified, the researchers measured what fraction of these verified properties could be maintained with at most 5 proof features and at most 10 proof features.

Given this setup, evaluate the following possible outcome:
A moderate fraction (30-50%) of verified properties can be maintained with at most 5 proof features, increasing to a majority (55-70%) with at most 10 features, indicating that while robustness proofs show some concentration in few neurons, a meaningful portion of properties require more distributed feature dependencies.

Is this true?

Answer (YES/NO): NO